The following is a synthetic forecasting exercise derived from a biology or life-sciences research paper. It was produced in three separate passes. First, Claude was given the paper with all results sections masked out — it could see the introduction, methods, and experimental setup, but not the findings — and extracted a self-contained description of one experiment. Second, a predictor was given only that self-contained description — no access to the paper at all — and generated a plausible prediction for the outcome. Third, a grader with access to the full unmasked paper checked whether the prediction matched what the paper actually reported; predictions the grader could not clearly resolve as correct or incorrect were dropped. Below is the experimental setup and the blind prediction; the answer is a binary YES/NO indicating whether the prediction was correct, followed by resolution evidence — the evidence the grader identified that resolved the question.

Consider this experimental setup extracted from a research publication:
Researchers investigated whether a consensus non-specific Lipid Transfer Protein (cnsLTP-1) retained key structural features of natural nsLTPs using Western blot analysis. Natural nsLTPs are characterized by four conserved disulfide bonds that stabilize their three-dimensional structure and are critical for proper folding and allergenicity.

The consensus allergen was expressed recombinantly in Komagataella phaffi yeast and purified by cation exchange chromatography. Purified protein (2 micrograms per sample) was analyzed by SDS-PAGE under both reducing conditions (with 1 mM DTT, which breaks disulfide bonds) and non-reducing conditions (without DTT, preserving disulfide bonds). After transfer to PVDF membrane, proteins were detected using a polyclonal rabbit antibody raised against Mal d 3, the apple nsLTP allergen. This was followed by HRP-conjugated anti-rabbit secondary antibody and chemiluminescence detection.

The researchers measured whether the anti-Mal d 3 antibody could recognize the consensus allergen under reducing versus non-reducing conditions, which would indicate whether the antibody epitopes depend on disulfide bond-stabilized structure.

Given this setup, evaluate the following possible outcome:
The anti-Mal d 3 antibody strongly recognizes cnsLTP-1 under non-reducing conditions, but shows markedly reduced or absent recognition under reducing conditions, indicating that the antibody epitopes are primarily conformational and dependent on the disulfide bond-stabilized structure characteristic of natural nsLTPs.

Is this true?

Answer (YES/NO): NO